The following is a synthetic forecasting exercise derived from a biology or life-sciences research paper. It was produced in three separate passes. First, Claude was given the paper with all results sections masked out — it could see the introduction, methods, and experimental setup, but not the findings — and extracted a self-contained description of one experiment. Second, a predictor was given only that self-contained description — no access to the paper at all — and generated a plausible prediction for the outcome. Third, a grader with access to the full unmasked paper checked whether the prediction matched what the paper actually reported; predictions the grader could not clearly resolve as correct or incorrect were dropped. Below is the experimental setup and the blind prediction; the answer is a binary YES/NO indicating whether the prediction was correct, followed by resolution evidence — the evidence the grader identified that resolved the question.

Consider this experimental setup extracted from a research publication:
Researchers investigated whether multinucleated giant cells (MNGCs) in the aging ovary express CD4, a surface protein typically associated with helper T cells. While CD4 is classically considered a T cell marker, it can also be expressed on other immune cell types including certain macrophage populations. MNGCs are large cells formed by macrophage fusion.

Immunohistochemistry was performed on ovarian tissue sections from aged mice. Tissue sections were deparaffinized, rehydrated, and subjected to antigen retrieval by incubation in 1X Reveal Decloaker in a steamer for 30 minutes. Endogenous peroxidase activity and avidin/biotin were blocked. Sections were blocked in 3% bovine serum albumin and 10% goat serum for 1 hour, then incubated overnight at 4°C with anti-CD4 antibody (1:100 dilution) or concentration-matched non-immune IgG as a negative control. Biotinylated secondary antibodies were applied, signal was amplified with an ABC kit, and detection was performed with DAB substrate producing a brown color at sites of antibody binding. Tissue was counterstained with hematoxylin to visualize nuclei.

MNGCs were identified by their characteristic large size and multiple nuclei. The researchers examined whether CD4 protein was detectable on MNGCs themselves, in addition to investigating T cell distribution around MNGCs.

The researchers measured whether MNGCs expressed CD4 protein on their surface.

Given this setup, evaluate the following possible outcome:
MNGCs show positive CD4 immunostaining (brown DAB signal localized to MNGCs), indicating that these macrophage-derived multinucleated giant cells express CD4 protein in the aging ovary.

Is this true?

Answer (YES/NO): YES